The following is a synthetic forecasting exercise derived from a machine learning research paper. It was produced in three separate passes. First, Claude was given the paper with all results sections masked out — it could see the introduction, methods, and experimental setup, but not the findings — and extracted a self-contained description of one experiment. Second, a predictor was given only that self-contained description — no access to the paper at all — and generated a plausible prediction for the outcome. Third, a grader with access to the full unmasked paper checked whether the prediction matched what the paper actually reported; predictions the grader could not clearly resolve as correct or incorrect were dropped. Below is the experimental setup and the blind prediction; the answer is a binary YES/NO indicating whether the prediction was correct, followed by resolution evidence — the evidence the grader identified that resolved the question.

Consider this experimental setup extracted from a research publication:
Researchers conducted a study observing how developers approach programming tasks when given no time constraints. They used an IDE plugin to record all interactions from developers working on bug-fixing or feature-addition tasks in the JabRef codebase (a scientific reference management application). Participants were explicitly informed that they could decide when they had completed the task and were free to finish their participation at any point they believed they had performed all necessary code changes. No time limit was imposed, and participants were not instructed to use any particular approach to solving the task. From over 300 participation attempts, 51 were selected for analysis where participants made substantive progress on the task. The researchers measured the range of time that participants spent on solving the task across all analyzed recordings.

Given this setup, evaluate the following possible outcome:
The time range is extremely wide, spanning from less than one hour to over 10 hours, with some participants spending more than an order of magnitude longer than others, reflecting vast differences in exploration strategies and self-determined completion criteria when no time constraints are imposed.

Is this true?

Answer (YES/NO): NO